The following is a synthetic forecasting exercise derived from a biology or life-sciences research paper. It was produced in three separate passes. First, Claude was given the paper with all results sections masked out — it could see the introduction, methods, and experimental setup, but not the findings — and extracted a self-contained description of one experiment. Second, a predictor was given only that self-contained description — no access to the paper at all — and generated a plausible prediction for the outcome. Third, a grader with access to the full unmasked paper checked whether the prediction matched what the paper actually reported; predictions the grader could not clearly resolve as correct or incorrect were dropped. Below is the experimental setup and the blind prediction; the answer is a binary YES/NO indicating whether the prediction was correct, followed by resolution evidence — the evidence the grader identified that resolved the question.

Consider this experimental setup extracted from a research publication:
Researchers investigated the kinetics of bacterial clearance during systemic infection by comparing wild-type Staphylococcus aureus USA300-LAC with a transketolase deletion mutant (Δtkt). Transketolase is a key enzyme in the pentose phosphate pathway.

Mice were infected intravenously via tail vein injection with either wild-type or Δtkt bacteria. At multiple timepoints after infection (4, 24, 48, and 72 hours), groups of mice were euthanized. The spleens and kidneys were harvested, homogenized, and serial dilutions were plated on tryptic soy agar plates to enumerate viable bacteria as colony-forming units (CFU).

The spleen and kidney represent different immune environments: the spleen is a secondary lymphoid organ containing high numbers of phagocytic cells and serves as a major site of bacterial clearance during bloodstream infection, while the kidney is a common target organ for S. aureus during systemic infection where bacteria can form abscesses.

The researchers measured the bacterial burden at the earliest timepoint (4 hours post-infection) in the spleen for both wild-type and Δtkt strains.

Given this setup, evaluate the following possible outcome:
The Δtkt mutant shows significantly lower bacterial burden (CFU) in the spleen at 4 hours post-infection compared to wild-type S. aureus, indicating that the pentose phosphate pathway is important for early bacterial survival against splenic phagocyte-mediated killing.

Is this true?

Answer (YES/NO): NO